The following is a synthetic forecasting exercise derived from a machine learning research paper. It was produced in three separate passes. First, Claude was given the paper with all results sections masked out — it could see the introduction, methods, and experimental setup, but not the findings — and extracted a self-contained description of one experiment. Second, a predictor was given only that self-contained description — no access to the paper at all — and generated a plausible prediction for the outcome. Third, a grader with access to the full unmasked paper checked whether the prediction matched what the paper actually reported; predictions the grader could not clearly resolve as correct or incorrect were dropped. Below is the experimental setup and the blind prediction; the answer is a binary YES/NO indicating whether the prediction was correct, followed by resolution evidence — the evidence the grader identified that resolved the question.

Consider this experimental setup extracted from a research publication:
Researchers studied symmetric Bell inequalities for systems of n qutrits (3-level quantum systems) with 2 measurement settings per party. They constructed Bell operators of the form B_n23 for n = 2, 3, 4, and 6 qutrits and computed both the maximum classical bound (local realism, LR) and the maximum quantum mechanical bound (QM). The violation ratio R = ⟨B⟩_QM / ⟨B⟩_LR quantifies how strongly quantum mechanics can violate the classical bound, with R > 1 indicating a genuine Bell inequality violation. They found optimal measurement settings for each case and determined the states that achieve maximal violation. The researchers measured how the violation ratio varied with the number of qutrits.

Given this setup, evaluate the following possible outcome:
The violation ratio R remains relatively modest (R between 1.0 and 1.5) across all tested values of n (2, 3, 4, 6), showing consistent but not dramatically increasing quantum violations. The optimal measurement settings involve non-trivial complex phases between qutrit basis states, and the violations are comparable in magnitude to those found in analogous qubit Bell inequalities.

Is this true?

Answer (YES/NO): NO